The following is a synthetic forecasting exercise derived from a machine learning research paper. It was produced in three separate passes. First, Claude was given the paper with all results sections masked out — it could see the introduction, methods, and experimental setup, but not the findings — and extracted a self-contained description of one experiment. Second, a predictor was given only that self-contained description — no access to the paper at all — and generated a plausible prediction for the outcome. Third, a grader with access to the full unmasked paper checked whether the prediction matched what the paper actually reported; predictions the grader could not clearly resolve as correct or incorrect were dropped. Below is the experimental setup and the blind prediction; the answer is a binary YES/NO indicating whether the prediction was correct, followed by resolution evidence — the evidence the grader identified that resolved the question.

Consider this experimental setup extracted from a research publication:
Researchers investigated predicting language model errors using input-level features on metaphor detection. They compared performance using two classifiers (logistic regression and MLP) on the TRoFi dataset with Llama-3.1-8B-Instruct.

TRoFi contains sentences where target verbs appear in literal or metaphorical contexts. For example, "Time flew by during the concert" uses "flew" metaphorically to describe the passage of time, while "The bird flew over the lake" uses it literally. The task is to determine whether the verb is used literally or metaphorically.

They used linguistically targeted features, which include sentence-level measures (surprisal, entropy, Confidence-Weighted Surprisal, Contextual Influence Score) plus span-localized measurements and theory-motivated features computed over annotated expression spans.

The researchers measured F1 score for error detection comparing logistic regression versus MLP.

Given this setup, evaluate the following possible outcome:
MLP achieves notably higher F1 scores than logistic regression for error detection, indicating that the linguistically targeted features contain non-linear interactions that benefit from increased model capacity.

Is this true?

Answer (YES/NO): YES